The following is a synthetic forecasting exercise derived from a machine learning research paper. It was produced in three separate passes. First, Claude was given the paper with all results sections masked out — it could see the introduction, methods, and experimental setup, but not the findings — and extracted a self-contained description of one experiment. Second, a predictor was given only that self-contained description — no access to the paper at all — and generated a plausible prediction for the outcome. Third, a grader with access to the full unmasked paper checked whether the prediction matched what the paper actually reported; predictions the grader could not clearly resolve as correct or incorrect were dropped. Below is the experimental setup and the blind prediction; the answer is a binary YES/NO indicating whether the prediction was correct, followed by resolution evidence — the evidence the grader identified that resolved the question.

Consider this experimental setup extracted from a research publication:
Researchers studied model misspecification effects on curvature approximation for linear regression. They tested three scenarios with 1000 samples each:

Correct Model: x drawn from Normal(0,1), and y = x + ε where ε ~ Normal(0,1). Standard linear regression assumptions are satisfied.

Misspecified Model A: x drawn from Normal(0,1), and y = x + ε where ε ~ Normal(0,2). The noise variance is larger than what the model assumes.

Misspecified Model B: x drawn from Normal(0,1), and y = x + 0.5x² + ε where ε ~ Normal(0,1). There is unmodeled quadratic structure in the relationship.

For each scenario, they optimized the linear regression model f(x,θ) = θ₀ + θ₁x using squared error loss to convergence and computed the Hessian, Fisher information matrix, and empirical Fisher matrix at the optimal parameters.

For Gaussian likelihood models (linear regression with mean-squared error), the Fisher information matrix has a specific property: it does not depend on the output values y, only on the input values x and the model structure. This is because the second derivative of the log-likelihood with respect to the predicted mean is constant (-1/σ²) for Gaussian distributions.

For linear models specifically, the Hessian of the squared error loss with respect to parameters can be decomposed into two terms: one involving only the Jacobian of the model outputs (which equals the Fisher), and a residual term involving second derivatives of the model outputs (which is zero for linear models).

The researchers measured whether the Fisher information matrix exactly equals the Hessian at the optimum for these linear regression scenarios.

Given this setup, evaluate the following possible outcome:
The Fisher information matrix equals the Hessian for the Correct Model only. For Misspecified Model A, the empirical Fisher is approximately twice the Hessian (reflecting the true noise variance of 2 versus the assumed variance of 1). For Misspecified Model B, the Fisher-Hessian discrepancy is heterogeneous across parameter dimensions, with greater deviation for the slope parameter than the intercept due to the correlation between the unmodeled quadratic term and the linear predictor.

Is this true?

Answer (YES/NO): NO